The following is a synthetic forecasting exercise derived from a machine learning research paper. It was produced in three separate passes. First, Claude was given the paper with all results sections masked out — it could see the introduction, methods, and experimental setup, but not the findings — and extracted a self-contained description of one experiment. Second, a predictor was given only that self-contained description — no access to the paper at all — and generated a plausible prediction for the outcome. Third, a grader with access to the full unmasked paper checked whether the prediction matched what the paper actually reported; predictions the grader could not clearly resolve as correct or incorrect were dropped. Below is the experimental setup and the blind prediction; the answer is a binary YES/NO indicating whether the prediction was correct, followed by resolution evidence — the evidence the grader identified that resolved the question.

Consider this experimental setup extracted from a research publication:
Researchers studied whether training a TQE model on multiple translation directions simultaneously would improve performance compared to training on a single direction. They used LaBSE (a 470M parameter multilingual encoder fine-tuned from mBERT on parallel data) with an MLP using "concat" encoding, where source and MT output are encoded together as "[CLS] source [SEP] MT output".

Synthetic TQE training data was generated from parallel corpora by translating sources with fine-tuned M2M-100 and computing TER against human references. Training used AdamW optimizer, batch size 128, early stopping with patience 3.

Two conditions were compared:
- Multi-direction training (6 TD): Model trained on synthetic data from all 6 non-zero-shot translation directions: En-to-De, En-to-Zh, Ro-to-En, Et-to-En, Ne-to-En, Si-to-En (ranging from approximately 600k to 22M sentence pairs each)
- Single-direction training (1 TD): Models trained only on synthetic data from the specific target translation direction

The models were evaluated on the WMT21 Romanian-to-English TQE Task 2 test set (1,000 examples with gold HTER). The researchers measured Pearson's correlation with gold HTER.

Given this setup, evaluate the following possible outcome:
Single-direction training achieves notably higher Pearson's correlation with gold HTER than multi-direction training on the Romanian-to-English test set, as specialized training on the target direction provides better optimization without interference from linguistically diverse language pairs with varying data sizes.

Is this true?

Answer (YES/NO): NO